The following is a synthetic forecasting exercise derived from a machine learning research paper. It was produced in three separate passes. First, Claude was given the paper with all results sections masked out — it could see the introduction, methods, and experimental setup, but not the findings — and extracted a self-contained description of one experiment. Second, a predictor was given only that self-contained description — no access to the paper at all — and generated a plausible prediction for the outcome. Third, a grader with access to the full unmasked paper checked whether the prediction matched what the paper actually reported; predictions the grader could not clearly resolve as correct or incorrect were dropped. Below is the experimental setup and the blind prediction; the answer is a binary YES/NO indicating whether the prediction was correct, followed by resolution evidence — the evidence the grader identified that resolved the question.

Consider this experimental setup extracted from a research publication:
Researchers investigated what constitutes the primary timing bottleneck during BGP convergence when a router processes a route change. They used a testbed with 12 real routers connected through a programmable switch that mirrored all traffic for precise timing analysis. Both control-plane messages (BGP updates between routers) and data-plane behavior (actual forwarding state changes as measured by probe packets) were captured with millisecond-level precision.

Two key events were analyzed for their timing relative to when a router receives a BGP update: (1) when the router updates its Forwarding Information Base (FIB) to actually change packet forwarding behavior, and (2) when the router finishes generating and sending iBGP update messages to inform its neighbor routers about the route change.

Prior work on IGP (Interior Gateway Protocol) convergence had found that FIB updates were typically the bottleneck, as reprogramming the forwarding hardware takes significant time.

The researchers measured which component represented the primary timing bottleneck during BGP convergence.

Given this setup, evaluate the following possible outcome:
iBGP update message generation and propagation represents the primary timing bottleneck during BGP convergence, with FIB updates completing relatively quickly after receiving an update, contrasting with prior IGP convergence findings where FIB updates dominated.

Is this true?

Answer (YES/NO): YES